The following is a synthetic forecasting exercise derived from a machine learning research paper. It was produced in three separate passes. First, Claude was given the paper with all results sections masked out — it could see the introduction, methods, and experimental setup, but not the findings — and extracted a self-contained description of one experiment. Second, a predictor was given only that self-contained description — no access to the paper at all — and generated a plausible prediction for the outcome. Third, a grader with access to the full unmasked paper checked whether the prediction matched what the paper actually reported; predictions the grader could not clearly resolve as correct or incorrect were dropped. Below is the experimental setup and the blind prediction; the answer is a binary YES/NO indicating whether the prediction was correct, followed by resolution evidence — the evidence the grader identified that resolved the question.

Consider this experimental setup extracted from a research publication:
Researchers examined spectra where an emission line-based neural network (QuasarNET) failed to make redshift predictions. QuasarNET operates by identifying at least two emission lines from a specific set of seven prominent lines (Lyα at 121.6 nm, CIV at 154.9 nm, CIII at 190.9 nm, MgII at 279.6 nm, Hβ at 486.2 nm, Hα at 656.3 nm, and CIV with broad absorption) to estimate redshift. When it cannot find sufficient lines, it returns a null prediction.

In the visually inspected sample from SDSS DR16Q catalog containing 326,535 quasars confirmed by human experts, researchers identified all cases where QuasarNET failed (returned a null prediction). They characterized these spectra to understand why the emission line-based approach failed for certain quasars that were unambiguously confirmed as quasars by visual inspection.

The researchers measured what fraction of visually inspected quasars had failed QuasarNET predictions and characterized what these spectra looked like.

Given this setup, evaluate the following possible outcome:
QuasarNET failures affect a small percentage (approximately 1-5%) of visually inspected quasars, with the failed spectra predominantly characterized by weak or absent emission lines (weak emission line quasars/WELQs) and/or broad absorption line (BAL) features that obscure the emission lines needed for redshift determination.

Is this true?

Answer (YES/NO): NO